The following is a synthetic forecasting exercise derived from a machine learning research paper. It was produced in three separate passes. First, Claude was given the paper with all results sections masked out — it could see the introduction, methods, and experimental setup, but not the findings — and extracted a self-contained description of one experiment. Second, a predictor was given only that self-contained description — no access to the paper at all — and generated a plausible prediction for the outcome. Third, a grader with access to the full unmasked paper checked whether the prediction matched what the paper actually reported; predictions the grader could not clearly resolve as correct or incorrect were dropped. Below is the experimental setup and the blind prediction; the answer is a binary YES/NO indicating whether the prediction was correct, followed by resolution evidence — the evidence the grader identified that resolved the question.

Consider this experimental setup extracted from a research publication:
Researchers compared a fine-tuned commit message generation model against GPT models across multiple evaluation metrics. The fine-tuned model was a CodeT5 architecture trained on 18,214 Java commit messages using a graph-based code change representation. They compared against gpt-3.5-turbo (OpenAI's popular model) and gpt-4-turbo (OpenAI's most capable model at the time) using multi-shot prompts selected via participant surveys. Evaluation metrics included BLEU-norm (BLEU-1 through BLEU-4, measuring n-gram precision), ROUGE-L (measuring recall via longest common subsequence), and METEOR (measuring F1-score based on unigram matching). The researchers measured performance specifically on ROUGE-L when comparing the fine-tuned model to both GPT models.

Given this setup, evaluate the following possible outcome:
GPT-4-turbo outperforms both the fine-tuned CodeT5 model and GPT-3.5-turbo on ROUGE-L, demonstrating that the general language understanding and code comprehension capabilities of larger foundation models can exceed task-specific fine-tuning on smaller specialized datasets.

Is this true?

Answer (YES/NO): YES